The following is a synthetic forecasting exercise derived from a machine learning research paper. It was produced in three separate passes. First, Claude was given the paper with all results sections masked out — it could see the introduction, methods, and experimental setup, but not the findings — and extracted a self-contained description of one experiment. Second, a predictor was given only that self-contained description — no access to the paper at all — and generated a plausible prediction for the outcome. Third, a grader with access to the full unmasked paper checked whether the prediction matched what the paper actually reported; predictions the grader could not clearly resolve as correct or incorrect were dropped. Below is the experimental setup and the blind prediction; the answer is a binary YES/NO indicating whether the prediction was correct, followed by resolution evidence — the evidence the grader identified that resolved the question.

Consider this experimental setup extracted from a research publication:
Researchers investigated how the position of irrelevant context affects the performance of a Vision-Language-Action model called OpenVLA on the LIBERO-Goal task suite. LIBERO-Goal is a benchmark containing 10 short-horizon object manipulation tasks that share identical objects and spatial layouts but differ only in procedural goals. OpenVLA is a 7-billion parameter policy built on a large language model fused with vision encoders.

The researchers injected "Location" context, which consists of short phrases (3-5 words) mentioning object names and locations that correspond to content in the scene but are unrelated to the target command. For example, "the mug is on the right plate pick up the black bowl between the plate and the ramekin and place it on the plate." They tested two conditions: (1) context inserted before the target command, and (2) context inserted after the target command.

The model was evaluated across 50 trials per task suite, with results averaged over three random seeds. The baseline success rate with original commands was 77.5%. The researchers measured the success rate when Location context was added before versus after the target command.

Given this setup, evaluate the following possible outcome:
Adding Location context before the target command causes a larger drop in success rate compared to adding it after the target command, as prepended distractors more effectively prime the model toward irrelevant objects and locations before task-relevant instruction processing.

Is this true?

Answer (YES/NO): NO